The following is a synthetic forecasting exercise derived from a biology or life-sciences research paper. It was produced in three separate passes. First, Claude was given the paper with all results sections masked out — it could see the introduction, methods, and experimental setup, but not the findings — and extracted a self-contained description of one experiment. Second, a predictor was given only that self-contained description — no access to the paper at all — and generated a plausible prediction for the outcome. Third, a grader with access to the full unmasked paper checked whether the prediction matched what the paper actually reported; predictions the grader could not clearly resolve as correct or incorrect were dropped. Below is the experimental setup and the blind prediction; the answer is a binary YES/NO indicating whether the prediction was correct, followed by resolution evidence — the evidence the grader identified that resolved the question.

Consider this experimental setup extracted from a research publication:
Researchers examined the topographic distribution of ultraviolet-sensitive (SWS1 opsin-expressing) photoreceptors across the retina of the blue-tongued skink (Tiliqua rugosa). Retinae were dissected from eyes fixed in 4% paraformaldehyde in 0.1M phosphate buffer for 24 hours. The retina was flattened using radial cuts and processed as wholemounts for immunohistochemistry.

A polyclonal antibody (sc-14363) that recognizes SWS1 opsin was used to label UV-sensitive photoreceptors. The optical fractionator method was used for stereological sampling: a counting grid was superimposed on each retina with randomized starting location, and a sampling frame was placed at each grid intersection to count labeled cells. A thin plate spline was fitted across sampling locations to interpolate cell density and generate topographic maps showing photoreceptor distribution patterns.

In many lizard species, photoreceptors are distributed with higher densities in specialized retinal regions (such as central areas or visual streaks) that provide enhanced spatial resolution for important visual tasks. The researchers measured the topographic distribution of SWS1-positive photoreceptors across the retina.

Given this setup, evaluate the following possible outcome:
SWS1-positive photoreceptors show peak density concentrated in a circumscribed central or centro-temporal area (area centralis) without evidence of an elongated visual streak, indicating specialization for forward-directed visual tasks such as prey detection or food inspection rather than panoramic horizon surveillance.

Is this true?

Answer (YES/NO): NO